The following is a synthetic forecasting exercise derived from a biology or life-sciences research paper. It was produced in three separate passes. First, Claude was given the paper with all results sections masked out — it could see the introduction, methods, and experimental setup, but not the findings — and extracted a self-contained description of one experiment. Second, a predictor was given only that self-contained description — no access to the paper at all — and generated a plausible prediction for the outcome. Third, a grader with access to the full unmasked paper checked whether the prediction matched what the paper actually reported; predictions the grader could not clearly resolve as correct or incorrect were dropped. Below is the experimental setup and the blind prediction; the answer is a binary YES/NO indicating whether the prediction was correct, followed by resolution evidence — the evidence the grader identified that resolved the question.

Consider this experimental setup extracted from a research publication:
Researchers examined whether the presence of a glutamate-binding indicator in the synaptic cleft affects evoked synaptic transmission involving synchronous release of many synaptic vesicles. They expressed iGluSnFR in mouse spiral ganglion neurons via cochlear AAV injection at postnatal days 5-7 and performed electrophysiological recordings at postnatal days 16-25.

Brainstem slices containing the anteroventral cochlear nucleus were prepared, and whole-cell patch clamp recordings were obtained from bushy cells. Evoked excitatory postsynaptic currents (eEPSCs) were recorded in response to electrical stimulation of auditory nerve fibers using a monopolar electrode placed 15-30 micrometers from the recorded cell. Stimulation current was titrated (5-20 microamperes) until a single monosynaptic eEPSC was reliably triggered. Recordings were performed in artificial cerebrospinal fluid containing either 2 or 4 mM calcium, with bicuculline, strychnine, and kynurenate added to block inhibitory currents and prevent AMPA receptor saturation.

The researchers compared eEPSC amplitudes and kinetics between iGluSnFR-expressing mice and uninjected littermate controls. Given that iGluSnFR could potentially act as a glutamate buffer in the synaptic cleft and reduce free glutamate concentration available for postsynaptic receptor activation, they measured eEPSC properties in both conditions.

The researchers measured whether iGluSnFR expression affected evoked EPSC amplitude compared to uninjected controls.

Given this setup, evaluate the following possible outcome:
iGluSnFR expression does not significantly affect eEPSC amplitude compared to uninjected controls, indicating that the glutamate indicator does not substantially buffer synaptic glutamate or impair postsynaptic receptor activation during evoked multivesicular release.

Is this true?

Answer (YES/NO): YES